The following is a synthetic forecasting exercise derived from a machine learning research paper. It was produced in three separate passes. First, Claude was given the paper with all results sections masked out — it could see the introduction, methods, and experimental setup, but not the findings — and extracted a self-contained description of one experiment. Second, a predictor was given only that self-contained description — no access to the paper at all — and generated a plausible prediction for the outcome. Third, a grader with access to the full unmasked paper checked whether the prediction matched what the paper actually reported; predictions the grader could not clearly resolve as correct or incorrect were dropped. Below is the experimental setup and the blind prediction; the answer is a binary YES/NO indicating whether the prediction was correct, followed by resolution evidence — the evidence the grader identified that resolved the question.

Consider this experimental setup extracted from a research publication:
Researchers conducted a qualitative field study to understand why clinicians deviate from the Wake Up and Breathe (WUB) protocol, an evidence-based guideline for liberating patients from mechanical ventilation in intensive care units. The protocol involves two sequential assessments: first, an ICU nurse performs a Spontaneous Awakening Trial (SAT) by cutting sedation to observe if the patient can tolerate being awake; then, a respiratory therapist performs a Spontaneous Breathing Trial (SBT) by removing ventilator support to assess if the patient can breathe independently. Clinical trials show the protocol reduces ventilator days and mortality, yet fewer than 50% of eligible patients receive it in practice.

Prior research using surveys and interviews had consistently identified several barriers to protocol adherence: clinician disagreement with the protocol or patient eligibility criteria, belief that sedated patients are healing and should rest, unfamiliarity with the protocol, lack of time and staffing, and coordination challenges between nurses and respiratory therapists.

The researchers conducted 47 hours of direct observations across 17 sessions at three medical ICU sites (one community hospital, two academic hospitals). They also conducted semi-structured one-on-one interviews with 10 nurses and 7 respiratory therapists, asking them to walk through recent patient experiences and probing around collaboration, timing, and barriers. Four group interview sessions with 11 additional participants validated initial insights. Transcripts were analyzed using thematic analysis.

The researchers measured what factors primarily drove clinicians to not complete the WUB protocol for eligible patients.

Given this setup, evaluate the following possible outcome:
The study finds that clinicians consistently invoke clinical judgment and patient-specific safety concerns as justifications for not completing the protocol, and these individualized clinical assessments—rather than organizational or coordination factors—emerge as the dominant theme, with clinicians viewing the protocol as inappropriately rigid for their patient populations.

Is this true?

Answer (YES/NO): NO